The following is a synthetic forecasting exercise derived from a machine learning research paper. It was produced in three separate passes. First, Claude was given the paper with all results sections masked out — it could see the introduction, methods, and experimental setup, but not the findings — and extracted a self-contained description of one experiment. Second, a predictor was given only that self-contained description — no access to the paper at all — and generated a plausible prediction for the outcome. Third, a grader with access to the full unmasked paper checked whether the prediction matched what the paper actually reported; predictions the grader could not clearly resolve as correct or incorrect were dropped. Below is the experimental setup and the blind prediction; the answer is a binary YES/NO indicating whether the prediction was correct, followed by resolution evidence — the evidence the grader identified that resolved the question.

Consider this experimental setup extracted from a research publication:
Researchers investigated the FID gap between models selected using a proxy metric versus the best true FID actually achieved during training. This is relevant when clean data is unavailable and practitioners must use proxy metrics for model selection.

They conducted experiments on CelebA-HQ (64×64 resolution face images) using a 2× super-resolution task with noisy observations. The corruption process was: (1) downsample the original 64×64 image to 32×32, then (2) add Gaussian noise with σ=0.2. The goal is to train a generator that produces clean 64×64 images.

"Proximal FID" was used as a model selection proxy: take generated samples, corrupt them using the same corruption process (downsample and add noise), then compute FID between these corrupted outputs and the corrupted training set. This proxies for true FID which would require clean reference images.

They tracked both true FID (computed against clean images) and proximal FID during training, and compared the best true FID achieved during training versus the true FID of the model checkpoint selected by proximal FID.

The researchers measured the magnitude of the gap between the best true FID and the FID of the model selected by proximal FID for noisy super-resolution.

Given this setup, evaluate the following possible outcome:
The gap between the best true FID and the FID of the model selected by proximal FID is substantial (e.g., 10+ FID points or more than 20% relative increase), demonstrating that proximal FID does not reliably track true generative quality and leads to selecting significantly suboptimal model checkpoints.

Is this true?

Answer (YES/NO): NO